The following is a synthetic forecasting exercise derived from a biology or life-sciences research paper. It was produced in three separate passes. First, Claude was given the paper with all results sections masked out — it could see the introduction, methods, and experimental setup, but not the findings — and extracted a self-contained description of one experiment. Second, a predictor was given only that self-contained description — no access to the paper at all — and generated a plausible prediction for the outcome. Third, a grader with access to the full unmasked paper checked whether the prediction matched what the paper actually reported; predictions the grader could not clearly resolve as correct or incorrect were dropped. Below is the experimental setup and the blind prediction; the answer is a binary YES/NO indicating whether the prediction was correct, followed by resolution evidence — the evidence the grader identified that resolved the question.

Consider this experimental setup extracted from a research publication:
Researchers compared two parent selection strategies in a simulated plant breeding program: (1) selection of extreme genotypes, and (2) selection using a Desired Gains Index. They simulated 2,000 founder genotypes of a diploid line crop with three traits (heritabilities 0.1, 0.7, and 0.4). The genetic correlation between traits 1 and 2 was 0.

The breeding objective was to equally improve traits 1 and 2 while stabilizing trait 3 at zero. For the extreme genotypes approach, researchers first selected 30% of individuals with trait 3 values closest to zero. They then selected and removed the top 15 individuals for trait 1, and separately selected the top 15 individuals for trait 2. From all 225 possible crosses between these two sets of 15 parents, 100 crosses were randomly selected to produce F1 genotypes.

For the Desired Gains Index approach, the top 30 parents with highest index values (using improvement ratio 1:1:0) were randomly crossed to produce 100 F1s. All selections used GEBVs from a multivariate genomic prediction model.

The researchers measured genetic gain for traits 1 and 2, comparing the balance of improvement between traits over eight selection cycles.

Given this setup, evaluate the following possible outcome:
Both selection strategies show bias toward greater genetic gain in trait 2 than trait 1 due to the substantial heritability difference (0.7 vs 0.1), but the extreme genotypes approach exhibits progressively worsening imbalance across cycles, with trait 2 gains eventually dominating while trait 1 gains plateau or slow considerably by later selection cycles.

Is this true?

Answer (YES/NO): NO